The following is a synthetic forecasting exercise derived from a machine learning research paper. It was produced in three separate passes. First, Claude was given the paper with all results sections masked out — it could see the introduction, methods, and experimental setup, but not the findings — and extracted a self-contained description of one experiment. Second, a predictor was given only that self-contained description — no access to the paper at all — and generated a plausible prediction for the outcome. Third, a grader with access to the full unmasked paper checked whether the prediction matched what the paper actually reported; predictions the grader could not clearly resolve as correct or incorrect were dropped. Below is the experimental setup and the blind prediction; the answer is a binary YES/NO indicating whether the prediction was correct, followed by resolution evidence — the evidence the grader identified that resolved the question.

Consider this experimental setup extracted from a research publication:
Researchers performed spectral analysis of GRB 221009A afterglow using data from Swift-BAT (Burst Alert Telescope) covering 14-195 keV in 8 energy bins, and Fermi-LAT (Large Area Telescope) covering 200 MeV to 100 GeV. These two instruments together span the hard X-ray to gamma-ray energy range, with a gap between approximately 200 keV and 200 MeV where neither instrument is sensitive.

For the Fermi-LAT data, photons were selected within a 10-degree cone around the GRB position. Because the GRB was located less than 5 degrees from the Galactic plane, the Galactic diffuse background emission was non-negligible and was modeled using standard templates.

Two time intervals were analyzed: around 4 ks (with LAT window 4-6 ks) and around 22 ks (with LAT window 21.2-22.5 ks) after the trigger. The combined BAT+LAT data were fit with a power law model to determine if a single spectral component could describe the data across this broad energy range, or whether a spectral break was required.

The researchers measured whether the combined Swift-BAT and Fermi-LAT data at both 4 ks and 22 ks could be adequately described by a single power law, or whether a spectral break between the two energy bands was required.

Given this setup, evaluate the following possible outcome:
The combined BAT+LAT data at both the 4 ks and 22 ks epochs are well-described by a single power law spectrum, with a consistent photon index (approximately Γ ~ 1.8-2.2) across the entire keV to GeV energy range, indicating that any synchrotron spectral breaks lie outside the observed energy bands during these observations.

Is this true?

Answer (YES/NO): YES